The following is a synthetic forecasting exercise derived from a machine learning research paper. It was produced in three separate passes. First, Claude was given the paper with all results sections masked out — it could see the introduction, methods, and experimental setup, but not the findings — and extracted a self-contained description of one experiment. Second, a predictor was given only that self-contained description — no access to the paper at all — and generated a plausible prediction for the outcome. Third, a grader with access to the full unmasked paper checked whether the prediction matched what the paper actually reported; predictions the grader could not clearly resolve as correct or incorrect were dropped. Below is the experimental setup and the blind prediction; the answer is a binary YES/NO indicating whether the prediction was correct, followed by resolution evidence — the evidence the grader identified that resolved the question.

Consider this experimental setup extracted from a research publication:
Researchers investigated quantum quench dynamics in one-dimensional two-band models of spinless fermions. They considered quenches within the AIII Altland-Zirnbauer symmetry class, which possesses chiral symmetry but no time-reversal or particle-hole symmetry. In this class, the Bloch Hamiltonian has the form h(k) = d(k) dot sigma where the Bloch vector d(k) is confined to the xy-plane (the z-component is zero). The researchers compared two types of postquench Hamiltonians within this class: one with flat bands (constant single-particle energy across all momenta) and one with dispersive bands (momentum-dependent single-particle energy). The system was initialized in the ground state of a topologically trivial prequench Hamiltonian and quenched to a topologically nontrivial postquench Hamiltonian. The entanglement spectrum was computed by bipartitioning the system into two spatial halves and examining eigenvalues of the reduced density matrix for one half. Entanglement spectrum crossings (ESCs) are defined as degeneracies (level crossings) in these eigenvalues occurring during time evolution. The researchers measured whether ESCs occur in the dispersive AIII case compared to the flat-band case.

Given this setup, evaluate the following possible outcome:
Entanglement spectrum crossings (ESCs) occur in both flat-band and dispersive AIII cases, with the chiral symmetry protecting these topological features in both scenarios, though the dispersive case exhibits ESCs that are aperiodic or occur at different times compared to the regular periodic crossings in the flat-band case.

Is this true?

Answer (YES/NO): NO